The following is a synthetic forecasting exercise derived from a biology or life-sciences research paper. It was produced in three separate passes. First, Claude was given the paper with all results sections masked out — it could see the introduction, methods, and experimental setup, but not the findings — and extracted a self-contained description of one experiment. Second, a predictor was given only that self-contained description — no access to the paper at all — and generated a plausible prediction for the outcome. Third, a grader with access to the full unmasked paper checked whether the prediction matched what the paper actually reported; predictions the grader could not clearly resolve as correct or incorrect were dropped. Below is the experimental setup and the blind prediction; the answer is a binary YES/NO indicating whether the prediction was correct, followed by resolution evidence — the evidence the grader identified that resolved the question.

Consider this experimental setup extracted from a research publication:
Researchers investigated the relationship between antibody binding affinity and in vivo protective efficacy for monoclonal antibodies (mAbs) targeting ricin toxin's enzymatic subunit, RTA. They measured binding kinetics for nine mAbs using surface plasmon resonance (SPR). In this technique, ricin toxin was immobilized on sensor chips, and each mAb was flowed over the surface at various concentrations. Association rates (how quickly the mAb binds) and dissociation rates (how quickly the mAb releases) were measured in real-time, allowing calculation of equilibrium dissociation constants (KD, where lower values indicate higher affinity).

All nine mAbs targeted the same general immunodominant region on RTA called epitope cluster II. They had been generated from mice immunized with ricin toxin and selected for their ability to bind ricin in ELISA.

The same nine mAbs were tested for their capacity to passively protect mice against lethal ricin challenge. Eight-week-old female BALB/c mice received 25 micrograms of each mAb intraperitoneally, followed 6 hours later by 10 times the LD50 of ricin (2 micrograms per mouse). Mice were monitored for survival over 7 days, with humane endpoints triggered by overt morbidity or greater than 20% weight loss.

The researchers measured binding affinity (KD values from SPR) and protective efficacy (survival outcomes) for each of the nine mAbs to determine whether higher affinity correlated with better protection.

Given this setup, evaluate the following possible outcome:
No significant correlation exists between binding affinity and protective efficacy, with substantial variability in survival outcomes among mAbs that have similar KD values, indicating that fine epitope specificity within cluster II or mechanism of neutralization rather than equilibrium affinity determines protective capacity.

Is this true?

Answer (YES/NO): YES